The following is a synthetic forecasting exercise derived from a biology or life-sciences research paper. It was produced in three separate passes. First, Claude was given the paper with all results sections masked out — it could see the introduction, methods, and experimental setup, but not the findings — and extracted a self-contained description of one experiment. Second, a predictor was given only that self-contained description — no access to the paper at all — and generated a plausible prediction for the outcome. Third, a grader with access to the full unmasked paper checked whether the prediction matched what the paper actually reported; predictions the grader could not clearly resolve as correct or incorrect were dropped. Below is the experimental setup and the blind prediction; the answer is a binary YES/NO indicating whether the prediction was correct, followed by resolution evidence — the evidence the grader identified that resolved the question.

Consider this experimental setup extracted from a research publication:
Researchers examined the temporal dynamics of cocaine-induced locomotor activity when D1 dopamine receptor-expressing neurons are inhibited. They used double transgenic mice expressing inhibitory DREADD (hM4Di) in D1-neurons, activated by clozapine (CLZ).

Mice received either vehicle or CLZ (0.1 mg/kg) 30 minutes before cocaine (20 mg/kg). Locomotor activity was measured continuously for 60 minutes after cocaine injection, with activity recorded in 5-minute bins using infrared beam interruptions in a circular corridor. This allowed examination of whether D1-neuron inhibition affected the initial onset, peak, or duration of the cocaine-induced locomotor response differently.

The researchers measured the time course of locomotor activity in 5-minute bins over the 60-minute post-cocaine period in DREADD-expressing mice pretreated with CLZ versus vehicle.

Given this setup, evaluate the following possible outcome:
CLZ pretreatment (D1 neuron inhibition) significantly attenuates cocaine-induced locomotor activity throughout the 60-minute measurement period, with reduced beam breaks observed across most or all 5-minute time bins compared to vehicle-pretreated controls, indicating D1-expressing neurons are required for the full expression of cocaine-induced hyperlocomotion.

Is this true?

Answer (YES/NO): YES